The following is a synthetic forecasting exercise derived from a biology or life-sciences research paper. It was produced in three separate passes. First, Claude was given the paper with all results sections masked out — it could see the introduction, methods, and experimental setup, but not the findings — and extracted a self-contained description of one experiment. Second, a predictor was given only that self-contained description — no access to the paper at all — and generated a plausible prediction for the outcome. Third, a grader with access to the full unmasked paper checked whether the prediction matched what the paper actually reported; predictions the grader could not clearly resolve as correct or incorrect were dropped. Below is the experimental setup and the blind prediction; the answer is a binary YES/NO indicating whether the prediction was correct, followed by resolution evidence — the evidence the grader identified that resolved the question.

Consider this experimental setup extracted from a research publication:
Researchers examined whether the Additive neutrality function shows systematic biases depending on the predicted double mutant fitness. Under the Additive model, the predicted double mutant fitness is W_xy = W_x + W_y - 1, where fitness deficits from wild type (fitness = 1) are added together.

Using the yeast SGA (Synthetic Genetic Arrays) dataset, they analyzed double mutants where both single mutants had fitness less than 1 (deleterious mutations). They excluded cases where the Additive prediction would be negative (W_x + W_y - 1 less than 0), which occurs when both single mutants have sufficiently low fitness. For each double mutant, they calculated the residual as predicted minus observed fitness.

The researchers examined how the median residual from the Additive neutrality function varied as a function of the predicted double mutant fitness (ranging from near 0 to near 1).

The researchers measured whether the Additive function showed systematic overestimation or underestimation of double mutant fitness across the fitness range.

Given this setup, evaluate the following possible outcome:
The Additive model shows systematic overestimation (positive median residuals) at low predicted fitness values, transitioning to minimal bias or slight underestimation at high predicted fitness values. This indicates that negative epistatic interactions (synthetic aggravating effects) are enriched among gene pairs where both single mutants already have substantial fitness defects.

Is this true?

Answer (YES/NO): NO